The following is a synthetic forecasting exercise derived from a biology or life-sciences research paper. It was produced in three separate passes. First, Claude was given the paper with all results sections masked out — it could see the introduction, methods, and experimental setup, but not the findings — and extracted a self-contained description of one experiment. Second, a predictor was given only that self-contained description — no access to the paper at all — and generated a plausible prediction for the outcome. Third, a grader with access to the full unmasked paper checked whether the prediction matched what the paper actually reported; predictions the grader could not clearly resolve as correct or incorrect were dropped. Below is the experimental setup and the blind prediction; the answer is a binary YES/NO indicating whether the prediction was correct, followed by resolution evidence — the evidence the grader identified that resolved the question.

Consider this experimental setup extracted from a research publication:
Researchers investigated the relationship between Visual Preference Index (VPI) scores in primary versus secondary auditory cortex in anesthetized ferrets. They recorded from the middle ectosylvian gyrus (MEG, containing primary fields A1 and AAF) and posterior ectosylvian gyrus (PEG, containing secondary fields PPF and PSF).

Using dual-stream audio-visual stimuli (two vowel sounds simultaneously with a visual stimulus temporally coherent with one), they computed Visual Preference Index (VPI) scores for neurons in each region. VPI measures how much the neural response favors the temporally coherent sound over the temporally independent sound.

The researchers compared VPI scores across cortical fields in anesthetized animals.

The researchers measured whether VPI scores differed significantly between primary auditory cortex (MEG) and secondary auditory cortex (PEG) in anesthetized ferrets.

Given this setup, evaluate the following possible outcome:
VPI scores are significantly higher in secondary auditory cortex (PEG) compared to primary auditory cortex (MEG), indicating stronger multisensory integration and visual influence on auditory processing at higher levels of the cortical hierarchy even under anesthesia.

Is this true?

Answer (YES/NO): NO